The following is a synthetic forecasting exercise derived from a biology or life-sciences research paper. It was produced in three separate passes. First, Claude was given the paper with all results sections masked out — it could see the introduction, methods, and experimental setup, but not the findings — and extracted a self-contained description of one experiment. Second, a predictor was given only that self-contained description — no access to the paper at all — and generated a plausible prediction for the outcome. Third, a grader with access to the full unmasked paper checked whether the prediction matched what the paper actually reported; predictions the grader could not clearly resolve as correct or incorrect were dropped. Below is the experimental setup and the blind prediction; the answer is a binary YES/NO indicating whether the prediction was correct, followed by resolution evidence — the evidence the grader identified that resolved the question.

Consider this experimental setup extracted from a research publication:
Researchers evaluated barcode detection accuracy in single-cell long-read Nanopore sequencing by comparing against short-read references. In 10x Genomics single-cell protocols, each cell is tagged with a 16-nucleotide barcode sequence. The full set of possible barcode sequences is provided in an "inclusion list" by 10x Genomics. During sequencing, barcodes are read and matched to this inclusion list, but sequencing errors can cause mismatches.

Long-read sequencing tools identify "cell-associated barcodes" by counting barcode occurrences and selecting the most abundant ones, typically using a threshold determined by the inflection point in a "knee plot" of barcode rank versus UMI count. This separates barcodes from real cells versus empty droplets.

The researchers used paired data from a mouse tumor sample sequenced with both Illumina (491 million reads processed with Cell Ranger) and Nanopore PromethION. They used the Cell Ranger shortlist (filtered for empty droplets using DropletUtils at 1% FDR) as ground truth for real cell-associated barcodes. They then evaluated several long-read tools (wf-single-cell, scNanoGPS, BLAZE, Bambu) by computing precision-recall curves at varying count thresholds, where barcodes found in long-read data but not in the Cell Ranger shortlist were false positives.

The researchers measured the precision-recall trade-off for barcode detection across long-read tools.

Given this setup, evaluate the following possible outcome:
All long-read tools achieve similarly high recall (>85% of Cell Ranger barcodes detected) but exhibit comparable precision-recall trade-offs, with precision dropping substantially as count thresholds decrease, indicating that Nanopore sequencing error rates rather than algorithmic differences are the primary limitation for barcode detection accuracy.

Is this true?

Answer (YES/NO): NO